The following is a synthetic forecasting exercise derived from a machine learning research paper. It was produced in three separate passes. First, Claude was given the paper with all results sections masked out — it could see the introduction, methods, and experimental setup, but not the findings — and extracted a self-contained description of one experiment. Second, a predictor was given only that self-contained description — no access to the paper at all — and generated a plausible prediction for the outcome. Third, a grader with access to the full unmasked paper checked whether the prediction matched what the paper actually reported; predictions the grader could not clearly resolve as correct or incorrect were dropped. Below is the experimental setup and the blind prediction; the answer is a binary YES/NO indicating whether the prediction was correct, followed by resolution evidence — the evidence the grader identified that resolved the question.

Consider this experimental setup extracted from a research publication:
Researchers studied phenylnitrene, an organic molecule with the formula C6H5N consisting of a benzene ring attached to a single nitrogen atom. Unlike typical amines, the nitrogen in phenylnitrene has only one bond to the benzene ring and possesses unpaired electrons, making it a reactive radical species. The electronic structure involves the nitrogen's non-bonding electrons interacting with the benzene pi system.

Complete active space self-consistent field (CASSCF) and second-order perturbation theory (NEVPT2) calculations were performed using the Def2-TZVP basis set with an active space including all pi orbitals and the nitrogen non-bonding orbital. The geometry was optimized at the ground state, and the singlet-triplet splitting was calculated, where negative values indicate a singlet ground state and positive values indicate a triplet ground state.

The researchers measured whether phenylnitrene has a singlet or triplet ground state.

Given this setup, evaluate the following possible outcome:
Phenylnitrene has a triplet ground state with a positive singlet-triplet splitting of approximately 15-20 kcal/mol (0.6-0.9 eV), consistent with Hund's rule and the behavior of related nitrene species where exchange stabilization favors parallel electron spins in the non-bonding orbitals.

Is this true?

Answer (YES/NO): YES